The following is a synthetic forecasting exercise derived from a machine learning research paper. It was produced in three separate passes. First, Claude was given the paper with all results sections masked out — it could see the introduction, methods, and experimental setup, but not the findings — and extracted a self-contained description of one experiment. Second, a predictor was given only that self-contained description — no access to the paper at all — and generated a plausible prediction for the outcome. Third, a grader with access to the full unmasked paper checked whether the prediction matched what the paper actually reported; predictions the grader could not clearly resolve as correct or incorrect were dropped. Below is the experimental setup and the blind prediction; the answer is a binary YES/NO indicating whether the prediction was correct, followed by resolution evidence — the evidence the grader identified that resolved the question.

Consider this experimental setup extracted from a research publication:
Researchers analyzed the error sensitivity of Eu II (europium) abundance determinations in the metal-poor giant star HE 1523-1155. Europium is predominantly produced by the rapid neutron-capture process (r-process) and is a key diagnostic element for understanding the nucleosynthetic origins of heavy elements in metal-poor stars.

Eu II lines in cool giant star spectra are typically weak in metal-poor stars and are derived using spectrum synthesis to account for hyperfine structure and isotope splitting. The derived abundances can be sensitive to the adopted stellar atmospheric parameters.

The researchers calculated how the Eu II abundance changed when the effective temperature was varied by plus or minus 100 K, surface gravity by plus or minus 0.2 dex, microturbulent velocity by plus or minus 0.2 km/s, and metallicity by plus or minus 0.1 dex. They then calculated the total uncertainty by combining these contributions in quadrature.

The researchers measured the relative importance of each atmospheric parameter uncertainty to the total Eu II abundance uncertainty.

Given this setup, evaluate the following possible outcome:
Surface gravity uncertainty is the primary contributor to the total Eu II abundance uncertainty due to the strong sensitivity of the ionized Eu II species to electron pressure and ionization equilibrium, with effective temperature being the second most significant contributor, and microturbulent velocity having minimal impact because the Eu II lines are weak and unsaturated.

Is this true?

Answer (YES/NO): YES